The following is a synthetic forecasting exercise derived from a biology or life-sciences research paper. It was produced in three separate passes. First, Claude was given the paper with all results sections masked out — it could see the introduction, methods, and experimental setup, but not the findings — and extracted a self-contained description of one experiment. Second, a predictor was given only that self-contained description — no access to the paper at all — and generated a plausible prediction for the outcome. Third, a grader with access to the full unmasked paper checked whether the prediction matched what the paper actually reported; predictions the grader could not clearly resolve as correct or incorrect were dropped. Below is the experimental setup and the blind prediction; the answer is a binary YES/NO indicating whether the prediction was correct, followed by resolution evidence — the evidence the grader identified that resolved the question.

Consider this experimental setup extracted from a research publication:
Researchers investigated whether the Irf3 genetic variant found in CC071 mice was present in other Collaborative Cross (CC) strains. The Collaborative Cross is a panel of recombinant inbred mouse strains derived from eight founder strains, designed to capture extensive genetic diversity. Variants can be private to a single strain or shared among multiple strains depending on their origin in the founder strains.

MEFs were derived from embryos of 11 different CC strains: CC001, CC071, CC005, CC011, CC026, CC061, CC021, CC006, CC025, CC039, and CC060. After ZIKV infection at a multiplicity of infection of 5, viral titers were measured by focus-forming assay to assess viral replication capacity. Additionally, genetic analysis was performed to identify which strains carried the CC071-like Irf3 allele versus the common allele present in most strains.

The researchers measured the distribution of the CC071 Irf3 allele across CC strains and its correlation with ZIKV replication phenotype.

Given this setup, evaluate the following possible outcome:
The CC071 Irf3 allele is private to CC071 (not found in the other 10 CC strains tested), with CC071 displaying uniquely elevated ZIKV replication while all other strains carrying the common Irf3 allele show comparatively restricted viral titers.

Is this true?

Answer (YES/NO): YES